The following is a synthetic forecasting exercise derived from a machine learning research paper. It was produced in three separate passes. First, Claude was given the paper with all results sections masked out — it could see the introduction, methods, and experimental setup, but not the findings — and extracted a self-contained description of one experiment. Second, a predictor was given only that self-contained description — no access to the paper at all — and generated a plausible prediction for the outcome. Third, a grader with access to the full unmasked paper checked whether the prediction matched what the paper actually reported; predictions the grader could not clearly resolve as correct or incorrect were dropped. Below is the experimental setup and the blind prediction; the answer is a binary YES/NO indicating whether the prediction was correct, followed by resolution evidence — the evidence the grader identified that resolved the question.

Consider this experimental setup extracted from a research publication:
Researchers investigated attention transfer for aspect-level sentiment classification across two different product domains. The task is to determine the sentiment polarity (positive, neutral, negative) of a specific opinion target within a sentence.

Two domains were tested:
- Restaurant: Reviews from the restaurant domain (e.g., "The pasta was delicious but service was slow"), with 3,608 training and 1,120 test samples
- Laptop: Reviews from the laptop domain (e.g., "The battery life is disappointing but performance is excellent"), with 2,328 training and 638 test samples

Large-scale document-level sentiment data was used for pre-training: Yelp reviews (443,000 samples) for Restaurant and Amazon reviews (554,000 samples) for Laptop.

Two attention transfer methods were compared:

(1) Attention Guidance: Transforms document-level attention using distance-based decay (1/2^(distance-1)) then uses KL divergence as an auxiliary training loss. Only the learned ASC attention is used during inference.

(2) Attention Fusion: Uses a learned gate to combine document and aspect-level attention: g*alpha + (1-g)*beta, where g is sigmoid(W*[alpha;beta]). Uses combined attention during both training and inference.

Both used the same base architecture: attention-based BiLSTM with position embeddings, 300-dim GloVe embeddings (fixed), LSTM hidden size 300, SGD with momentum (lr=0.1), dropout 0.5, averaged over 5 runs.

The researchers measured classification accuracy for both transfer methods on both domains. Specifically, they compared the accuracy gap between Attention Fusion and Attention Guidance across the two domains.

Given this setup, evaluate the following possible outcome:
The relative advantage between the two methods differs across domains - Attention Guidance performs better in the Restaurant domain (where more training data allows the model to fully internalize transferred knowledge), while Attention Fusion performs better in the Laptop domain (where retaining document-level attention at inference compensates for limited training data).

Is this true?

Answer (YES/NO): NO